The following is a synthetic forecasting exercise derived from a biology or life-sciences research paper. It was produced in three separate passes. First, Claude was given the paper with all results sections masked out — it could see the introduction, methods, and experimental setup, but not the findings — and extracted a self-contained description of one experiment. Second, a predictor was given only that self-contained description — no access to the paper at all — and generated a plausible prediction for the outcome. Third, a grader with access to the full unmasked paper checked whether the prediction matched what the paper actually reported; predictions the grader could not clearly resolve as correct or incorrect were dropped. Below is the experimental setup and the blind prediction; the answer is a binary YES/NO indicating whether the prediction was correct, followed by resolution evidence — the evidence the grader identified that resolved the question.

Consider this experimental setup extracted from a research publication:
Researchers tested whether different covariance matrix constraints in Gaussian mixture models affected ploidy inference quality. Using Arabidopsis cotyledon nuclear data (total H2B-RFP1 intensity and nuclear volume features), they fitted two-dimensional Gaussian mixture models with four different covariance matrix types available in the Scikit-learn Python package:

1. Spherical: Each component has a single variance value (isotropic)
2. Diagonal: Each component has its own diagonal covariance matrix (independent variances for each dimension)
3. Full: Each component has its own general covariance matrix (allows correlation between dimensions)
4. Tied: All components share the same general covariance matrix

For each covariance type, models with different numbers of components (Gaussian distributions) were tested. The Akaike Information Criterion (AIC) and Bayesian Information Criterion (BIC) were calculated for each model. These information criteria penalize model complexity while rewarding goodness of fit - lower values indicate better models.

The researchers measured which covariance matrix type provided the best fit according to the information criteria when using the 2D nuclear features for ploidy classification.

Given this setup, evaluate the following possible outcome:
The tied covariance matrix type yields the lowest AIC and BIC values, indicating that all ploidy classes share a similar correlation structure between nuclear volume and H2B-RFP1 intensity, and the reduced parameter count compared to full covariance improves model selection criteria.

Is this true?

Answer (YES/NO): NO